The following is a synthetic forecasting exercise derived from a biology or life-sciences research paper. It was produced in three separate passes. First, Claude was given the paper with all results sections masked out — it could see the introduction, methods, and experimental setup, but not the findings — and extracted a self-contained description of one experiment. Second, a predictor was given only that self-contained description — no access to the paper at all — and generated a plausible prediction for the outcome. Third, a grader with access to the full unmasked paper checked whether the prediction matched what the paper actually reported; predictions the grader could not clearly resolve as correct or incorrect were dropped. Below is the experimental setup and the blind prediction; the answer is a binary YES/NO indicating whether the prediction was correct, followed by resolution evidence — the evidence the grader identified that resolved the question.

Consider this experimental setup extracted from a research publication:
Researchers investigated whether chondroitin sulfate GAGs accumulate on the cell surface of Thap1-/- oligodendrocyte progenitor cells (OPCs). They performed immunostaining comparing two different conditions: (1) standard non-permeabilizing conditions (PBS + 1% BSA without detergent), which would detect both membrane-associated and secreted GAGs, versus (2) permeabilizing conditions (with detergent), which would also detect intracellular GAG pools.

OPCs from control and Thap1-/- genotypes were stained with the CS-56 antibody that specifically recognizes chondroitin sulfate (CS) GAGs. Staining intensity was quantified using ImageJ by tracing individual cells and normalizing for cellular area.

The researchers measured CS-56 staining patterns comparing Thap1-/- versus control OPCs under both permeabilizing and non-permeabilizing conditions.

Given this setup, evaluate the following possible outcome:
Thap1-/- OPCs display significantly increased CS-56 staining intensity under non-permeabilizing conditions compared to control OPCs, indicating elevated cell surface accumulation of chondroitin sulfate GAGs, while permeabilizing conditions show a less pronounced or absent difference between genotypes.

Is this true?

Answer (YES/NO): NO